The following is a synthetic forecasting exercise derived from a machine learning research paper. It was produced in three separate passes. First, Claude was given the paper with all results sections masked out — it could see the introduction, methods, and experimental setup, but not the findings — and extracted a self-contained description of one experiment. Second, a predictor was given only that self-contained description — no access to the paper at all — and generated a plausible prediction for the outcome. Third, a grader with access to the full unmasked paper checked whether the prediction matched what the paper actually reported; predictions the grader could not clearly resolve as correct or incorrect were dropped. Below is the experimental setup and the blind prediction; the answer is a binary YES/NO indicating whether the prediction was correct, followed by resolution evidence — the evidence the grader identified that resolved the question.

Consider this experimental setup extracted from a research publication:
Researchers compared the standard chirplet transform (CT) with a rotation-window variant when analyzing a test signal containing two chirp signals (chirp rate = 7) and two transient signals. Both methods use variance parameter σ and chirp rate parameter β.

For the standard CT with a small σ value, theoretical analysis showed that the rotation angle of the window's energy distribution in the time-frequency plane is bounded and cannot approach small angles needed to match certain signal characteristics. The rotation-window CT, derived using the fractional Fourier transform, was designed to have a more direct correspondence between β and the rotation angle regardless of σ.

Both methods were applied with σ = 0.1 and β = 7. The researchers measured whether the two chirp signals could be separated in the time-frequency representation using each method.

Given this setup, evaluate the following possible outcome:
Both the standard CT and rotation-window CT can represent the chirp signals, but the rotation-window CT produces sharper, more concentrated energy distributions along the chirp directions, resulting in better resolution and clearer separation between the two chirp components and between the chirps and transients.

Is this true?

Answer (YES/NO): NO